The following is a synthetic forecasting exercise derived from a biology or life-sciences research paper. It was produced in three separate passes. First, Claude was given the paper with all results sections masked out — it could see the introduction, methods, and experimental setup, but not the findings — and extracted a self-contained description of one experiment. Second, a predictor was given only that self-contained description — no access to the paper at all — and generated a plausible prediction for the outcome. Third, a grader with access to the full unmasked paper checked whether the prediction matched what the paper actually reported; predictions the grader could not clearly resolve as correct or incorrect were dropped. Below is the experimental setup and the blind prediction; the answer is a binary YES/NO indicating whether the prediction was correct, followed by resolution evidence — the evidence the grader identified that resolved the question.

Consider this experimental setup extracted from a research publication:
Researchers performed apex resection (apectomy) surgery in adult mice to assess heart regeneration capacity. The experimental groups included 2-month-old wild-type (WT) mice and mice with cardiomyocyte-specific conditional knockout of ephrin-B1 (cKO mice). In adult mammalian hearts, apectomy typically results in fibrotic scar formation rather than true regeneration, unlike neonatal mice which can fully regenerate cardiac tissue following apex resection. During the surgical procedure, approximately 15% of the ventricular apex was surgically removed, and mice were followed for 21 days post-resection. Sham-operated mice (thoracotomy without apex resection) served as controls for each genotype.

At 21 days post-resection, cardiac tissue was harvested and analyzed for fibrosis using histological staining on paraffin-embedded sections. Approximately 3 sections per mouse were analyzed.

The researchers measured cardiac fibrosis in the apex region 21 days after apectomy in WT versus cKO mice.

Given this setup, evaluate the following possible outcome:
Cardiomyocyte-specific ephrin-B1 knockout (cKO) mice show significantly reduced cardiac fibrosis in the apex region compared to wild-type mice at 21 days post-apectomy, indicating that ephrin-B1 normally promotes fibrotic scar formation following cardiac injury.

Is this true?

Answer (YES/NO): NO